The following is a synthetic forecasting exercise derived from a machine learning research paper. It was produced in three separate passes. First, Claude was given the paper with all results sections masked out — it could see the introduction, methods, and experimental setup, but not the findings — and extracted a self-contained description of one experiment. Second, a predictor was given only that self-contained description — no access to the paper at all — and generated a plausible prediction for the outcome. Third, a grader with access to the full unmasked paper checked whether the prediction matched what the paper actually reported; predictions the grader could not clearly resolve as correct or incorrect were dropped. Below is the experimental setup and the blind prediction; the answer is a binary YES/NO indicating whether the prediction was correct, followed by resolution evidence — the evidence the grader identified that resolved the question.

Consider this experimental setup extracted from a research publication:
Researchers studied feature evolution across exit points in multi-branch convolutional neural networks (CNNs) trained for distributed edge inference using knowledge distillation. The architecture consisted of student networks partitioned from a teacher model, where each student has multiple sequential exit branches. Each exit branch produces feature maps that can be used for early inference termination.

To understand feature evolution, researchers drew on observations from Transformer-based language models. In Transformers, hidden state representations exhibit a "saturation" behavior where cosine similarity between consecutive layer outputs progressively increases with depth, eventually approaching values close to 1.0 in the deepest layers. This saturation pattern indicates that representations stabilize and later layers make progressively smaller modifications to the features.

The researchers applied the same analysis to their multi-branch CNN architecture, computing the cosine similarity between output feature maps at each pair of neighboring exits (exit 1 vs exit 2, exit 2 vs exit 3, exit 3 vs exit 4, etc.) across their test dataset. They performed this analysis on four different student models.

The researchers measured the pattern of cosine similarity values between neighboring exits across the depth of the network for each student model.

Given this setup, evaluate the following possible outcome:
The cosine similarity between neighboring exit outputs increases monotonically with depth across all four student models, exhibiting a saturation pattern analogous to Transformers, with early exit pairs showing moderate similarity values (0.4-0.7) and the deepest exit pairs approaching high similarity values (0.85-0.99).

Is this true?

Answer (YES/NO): NO